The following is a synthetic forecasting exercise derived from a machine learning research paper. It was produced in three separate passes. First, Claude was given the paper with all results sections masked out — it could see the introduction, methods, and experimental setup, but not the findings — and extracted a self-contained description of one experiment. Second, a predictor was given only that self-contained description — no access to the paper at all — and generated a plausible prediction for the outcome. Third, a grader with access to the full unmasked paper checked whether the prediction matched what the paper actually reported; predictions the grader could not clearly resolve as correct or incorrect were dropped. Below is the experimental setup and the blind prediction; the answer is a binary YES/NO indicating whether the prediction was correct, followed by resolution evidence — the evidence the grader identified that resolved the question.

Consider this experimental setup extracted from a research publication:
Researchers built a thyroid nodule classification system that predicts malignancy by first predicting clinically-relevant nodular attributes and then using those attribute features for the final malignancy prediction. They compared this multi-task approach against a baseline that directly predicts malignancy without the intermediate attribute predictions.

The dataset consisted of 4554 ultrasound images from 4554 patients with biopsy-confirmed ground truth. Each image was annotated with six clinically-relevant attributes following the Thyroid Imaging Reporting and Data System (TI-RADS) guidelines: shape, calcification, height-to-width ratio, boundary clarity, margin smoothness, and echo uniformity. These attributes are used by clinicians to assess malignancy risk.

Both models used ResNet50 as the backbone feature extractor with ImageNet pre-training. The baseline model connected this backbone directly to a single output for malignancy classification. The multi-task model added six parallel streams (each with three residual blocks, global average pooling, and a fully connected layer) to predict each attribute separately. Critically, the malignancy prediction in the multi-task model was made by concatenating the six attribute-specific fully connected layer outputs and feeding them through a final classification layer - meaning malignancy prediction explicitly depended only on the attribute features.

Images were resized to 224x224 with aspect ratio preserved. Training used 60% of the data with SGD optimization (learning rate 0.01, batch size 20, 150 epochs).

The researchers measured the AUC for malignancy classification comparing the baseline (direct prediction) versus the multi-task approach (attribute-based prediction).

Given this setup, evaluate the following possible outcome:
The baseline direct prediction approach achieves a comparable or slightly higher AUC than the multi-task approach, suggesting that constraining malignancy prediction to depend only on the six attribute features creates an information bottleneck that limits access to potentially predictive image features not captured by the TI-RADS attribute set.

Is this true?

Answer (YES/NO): NO